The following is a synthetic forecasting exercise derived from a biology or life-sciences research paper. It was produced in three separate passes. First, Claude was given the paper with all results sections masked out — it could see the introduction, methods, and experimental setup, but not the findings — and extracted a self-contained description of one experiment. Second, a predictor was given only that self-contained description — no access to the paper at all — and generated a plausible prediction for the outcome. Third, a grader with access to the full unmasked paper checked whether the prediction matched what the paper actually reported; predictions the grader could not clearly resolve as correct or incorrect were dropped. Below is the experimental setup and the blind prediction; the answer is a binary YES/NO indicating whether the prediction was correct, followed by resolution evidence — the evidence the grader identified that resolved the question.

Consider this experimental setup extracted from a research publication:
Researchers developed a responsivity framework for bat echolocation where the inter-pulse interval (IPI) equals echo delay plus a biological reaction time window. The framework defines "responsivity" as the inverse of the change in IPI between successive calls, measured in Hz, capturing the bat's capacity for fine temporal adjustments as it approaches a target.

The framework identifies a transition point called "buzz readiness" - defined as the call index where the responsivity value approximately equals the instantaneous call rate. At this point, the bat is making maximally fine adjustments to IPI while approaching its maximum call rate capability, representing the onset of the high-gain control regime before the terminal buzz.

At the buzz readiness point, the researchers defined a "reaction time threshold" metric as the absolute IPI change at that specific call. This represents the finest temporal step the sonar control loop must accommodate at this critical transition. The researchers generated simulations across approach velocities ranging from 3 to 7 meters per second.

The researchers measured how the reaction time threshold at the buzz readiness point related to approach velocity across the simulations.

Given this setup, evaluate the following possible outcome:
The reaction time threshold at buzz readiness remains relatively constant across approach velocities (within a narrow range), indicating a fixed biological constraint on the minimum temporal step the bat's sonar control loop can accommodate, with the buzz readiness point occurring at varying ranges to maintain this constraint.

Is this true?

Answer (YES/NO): YES